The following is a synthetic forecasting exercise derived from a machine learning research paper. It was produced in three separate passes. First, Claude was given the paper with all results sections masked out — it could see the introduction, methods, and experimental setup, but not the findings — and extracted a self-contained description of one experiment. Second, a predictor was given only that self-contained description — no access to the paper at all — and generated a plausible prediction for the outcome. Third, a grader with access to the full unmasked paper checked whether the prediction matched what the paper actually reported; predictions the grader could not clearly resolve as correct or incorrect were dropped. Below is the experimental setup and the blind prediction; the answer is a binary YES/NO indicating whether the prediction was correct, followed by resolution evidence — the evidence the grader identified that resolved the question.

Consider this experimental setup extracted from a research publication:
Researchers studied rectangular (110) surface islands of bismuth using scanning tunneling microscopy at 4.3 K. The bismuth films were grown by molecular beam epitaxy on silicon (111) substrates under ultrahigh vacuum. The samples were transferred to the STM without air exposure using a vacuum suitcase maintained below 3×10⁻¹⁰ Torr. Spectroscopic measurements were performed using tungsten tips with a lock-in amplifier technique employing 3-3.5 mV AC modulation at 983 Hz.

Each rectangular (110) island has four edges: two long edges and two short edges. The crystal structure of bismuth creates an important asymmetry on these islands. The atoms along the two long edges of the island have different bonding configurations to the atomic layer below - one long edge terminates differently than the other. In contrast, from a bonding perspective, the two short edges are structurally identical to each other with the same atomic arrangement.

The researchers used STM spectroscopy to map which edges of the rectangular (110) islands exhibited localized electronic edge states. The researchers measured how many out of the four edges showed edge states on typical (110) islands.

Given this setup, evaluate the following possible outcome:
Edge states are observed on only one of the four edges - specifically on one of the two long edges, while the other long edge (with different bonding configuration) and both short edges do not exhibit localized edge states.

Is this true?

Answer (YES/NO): NO